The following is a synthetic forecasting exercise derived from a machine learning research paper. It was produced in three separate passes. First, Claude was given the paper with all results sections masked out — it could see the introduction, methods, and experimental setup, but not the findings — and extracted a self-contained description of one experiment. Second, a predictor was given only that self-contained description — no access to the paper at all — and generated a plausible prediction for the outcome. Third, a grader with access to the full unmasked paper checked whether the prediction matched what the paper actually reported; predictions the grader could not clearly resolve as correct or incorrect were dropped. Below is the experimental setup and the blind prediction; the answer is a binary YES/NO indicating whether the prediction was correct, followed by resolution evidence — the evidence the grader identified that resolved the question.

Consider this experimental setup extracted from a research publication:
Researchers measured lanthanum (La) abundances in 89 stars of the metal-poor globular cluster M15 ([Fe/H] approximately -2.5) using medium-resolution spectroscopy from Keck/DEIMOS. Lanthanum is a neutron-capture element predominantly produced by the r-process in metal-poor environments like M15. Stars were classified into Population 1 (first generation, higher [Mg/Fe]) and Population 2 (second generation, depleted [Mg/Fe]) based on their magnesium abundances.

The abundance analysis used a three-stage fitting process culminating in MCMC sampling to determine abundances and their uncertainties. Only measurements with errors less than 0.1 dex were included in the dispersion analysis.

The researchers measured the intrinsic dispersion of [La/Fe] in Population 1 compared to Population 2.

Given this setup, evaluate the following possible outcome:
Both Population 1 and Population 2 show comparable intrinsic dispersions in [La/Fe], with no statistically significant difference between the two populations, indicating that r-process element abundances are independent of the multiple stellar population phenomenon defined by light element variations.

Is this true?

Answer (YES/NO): NO